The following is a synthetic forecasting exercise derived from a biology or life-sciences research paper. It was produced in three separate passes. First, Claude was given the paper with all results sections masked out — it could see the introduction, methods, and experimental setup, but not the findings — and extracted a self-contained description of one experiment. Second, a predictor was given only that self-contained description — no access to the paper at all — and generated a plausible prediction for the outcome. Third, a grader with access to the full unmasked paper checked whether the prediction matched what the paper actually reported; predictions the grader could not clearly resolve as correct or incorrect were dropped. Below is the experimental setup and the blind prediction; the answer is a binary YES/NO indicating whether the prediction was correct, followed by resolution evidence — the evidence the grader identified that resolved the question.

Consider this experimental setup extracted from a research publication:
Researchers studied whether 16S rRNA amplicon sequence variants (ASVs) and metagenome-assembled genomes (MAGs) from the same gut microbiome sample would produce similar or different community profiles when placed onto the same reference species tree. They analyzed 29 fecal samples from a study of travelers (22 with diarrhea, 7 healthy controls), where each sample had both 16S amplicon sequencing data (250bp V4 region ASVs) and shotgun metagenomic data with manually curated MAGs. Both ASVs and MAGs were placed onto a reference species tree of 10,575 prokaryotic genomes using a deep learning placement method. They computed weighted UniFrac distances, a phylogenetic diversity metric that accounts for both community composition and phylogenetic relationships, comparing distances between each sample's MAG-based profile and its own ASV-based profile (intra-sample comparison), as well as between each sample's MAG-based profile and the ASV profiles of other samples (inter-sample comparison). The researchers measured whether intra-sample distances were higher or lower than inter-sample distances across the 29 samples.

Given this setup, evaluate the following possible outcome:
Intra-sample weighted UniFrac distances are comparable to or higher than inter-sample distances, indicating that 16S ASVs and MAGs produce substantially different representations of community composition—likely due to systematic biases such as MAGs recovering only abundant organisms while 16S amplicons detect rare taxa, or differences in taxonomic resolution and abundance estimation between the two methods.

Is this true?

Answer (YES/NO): NO